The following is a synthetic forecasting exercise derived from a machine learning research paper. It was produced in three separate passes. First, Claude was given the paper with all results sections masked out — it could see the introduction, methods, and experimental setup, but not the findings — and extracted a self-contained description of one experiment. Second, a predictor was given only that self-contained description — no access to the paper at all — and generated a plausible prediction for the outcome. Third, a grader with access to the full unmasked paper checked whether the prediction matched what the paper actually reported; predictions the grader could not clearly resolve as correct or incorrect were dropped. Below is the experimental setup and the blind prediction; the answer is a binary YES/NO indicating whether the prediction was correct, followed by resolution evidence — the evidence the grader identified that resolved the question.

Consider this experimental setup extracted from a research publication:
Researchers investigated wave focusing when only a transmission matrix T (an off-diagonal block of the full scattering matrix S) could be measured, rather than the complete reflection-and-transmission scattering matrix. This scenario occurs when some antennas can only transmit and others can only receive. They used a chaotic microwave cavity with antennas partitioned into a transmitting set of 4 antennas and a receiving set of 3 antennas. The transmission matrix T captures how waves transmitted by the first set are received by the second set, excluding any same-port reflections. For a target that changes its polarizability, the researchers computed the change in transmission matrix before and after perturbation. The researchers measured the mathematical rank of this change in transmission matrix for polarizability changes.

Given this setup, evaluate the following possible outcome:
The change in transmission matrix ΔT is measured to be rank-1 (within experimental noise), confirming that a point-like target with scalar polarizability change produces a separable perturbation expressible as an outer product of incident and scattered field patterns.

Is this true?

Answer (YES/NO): YES